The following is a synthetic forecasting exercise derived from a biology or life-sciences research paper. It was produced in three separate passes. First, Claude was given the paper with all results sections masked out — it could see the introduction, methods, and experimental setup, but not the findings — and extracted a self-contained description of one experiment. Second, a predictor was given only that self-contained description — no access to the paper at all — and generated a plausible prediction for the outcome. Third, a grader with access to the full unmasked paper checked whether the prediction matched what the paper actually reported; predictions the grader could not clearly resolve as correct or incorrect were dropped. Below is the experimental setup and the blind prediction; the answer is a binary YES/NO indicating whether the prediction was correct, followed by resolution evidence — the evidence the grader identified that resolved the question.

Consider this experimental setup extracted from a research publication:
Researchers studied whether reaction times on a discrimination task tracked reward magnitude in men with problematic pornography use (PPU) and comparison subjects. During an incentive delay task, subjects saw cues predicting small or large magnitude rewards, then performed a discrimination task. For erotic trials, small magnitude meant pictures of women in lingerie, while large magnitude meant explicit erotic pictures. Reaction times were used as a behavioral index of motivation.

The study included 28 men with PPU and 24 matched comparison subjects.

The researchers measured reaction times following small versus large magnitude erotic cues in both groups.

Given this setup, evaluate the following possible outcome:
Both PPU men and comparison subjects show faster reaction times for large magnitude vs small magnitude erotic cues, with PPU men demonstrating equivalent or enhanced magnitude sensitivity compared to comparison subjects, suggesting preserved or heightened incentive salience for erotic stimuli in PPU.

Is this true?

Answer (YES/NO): YES